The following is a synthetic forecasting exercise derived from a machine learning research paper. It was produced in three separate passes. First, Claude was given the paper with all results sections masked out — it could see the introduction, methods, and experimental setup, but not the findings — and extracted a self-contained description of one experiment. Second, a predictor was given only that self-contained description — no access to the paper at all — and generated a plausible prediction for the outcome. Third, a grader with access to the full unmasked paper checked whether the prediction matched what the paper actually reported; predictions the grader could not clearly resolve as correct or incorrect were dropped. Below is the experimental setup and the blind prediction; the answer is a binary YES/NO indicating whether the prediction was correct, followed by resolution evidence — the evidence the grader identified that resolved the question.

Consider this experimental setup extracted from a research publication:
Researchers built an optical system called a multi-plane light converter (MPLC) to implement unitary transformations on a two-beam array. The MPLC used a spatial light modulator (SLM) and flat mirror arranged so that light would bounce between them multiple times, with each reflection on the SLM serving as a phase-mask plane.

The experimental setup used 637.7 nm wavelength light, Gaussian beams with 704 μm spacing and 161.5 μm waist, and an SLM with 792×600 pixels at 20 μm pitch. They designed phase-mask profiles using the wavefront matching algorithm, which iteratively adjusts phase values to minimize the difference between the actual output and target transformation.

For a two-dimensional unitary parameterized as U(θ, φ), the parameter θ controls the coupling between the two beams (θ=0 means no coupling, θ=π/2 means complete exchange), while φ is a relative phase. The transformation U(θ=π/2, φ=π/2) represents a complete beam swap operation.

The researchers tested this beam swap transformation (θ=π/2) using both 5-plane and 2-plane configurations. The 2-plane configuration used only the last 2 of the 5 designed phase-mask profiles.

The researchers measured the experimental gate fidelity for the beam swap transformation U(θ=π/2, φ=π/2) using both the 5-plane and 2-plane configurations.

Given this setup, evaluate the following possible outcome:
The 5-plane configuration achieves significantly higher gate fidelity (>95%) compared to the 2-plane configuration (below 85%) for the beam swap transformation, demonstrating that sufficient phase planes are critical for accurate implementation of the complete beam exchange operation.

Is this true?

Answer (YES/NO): NO